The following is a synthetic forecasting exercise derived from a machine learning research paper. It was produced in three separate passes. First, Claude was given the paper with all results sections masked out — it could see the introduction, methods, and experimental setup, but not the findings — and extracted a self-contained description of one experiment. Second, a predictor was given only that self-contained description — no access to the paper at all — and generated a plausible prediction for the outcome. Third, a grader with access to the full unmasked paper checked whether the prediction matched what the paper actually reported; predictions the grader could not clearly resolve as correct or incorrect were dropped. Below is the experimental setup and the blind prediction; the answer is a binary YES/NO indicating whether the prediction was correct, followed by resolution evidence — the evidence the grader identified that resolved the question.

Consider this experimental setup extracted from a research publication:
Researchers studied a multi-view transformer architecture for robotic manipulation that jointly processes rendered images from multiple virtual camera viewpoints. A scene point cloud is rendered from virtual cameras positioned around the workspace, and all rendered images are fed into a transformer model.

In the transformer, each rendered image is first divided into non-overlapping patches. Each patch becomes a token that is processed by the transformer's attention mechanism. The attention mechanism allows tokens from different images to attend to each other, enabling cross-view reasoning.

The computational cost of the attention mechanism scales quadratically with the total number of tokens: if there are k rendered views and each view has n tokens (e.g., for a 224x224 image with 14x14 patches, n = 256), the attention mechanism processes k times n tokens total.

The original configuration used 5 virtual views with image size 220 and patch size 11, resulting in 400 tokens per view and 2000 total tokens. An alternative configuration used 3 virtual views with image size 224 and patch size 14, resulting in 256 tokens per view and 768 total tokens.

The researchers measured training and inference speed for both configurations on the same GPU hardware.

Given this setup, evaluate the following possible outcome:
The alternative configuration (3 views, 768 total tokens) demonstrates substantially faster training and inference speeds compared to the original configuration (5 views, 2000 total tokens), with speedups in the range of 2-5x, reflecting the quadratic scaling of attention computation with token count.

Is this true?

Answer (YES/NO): NO